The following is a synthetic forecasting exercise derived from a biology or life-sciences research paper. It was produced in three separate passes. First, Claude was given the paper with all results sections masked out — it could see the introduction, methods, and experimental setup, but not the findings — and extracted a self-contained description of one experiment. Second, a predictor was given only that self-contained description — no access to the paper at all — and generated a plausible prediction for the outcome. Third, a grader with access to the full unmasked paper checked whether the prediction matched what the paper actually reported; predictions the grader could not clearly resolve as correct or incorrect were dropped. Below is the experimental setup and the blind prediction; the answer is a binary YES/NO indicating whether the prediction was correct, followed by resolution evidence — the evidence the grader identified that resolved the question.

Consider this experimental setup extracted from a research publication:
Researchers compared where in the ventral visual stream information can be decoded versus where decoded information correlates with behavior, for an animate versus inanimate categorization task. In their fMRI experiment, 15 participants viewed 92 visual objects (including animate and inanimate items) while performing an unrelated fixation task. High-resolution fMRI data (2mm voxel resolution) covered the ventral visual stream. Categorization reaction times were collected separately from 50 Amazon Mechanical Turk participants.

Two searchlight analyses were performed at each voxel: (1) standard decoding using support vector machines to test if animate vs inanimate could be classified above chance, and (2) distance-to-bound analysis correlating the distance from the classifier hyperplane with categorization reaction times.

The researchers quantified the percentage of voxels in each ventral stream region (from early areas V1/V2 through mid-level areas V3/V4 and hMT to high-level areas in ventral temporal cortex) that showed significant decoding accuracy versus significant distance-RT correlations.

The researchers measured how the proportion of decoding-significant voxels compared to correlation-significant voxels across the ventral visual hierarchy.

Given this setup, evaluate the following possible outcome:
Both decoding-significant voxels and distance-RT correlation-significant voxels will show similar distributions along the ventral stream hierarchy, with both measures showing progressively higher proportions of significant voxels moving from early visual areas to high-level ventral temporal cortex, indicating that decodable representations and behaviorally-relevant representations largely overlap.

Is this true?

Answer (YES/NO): NO